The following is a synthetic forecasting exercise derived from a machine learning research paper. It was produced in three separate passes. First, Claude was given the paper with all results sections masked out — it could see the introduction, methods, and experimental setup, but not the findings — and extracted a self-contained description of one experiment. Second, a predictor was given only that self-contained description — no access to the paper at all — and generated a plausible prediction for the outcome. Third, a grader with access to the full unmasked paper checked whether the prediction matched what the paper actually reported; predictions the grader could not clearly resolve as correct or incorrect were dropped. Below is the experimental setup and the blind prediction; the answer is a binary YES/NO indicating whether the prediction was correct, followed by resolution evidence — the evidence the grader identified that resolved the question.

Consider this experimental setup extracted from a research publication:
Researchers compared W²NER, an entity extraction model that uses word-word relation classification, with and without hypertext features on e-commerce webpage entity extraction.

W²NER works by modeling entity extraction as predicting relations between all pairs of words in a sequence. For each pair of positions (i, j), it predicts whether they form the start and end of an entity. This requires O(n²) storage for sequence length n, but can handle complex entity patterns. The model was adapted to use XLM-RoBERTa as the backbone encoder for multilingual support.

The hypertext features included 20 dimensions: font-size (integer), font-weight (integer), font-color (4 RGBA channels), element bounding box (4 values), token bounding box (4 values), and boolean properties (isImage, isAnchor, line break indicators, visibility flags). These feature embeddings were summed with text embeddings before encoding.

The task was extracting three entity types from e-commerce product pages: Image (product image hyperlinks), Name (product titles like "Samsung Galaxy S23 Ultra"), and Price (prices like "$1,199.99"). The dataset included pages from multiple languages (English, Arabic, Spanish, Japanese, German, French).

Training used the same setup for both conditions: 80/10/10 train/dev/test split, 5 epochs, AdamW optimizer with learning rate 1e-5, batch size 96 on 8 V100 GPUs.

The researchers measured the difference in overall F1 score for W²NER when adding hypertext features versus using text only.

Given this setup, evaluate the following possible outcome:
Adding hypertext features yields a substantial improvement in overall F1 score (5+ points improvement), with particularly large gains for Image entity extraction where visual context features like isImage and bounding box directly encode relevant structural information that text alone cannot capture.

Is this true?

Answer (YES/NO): NO